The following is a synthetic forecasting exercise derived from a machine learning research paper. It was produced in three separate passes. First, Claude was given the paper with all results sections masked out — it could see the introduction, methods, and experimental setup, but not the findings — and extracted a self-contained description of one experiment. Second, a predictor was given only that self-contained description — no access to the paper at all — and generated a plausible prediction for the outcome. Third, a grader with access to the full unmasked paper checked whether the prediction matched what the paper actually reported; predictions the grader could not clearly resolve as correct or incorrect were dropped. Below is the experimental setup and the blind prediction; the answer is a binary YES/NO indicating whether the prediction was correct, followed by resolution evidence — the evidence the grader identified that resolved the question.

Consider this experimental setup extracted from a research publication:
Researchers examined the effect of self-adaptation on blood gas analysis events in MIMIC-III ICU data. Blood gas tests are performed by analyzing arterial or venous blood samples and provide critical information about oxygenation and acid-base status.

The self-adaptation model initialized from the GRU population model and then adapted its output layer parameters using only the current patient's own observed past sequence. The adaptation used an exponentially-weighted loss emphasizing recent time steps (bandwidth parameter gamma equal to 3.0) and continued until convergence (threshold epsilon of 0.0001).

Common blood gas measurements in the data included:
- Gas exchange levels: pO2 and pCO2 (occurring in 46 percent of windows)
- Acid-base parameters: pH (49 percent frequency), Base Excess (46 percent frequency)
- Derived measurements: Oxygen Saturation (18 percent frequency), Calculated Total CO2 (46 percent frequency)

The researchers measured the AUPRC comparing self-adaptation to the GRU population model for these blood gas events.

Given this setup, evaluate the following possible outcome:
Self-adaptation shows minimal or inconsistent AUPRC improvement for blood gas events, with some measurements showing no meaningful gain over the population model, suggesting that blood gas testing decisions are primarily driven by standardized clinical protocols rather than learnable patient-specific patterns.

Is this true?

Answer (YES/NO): NO